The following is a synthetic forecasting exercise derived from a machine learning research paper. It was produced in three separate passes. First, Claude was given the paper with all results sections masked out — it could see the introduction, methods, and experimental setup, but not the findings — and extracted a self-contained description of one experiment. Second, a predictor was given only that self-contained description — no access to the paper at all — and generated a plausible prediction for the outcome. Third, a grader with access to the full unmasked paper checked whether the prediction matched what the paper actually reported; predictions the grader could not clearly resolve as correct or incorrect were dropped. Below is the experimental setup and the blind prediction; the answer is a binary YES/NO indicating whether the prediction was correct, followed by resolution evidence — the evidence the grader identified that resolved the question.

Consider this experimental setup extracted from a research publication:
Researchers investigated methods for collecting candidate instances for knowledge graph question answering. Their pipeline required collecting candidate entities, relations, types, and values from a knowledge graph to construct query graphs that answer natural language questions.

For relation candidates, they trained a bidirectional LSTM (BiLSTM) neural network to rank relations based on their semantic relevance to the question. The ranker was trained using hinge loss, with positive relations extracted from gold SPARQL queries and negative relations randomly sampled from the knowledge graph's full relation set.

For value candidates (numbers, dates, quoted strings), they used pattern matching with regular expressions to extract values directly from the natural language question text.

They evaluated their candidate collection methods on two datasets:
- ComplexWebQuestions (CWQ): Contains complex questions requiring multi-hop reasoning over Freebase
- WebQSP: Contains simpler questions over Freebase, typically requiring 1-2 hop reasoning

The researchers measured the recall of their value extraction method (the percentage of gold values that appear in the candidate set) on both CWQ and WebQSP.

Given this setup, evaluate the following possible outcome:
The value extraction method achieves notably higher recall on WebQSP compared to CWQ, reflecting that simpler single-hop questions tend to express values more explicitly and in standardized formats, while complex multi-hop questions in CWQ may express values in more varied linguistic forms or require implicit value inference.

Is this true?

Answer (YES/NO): YES